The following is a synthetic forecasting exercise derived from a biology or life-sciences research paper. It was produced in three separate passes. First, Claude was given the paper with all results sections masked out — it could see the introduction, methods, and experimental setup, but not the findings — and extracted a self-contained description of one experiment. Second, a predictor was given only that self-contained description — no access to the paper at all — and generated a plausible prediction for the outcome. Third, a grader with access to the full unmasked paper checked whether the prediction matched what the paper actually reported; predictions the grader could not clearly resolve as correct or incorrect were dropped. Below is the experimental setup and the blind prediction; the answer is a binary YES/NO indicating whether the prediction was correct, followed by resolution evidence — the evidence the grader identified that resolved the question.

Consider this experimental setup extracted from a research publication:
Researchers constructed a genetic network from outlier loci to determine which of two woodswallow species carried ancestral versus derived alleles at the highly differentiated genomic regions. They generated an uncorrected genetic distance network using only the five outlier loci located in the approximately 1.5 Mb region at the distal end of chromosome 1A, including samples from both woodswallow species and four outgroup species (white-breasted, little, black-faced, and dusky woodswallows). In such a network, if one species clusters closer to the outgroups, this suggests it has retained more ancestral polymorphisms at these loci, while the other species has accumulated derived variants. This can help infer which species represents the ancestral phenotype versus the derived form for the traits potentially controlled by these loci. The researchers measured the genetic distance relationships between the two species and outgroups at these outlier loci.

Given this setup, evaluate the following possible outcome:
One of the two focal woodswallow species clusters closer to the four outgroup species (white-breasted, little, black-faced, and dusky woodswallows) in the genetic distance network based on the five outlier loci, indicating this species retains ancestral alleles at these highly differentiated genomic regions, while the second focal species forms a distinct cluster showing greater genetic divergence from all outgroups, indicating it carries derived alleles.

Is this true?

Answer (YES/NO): YES